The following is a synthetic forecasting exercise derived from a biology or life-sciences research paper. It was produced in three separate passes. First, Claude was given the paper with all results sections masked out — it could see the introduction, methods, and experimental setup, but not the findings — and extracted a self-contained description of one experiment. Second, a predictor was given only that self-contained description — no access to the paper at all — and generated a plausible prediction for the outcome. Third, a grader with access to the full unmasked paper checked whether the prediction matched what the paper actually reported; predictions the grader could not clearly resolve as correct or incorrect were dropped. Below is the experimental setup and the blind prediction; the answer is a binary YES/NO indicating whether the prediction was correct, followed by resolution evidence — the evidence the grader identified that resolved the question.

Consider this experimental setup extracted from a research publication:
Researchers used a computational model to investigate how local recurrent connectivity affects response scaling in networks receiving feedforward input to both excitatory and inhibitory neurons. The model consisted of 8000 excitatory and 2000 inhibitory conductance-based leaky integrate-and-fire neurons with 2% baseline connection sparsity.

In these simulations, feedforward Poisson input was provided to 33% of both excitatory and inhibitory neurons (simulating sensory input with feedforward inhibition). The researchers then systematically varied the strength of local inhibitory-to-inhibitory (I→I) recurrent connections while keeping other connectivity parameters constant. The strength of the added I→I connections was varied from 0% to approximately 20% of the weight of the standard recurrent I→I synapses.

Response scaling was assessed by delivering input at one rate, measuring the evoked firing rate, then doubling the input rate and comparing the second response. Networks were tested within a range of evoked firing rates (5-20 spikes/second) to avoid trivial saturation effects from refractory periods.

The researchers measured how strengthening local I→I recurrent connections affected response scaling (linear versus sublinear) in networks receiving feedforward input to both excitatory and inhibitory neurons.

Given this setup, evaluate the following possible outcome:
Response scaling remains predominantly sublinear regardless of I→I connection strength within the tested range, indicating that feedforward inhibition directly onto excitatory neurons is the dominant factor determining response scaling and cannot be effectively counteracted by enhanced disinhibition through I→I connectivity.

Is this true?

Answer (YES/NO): NO